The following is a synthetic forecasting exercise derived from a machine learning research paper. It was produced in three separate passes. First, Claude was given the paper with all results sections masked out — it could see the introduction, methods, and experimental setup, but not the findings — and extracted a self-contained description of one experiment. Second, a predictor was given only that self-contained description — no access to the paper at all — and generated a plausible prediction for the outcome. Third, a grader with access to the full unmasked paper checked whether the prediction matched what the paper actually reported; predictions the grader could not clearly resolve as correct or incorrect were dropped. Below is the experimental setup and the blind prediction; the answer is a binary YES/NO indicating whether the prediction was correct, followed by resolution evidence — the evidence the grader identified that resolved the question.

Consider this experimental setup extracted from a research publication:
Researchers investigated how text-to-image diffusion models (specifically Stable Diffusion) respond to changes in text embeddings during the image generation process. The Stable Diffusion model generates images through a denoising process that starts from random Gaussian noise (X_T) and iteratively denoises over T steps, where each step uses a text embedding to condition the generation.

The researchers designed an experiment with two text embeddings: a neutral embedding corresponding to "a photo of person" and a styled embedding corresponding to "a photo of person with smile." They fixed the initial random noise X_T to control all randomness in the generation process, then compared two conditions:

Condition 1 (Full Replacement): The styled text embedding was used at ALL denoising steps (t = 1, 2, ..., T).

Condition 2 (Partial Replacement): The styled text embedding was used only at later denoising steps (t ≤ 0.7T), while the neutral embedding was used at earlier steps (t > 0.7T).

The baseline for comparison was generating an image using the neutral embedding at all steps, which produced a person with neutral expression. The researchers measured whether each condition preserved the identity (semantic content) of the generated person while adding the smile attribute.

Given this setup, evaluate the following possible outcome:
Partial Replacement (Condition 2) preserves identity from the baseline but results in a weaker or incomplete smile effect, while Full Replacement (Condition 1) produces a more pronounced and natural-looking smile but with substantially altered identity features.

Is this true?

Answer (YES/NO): NO